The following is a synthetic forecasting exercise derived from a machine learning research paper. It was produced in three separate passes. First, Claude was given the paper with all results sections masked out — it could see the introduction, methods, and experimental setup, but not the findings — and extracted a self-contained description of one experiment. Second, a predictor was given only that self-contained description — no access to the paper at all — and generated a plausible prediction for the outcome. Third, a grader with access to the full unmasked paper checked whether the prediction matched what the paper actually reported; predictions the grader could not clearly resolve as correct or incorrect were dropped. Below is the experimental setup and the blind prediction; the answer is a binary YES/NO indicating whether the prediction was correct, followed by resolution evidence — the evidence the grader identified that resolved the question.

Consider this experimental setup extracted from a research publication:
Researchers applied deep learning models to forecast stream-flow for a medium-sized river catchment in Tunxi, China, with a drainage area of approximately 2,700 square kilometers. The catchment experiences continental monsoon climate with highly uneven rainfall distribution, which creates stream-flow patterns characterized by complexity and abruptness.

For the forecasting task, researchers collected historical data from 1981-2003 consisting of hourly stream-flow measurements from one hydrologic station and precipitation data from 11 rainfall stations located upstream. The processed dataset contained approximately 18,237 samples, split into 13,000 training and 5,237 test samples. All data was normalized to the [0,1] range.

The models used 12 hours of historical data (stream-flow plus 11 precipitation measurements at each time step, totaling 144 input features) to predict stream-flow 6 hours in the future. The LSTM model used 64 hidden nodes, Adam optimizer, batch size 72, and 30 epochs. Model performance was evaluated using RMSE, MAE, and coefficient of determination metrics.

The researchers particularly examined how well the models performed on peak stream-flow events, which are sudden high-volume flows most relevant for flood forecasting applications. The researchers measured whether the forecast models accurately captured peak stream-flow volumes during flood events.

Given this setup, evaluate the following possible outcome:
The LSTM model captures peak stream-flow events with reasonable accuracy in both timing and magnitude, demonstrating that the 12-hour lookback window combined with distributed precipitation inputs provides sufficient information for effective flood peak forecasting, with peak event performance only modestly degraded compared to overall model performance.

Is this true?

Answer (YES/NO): NO